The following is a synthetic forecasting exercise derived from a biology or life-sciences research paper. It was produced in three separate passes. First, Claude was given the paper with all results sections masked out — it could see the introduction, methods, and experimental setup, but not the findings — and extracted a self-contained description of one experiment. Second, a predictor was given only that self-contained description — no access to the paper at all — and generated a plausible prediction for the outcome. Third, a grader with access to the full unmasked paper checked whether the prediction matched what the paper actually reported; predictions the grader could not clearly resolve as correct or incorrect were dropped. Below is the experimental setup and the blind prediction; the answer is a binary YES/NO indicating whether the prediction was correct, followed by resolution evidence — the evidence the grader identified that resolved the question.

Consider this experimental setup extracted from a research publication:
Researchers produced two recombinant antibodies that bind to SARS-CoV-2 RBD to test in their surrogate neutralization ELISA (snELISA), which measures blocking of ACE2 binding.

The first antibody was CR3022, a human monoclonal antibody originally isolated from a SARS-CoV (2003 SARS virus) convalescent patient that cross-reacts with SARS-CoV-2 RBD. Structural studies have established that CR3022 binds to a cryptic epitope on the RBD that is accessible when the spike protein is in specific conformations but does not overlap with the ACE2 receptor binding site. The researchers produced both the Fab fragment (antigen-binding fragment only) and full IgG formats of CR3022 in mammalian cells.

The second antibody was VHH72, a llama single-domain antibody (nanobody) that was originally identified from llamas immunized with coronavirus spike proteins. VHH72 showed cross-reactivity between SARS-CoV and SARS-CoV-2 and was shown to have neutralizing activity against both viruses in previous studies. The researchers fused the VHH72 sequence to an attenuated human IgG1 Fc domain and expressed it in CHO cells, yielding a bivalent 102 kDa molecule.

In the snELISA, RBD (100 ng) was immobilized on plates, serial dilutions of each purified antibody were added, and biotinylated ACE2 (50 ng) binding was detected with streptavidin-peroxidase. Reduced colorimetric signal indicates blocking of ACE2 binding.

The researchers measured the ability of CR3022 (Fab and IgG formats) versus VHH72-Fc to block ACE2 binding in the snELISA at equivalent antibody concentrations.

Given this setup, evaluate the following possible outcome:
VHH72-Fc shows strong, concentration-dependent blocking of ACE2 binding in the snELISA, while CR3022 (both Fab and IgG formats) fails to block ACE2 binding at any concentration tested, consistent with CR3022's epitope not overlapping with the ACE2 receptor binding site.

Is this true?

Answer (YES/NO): NO